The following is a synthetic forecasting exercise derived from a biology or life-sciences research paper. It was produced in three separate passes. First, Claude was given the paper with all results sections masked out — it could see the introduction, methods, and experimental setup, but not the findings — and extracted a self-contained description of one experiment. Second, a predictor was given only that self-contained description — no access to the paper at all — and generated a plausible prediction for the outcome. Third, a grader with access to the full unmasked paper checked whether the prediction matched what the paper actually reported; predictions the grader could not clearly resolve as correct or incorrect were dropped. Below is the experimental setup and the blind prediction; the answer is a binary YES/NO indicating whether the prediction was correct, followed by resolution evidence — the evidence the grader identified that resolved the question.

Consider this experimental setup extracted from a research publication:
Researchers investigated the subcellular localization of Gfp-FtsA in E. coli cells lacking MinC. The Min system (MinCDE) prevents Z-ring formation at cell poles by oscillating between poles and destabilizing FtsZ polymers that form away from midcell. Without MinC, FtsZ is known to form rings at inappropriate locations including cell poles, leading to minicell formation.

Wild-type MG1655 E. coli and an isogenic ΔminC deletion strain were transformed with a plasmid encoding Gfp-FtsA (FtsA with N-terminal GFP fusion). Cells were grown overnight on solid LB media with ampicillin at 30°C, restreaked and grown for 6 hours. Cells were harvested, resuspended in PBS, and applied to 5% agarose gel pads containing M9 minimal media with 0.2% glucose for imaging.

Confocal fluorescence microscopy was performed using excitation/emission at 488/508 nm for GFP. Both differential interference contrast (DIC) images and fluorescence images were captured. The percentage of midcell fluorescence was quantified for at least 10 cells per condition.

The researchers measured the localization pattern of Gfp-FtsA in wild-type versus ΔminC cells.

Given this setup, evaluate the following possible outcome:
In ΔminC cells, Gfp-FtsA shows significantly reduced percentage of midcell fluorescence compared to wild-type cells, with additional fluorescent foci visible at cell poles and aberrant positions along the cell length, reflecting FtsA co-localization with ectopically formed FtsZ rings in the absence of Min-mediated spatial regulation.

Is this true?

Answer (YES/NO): YES